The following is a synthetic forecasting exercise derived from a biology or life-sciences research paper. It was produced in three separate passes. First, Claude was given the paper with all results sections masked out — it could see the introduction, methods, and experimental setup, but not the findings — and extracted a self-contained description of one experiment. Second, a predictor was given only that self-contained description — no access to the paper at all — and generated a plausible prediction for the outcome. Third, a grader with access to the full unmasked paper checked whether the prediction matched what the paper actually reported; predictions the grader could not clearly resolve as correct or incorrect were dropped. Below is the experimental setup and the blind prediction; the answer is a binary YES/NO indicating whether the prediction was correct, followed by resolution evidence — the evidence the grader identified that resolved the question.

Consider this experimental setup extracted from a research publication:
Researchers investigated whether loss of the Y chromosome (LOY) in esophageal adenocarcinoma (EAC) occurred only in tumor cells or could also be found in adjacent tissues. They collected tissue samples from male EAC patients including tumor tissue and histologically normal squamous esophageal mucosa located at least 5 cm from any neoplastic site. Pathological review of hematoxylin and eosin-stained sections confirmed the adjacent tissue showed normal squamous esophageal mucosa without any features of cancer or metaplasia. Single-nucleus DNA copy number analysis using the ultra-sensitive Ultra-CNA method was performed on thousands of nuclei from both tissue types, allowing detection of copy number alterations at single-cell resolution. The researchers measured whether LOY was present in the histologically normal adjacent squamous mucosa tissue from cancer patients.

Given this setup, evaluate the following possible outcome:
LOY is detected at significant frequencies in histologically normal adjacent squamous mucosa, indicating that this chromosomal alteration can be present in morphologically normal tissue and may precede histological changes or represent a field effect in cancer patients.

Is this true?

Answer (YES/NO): YES